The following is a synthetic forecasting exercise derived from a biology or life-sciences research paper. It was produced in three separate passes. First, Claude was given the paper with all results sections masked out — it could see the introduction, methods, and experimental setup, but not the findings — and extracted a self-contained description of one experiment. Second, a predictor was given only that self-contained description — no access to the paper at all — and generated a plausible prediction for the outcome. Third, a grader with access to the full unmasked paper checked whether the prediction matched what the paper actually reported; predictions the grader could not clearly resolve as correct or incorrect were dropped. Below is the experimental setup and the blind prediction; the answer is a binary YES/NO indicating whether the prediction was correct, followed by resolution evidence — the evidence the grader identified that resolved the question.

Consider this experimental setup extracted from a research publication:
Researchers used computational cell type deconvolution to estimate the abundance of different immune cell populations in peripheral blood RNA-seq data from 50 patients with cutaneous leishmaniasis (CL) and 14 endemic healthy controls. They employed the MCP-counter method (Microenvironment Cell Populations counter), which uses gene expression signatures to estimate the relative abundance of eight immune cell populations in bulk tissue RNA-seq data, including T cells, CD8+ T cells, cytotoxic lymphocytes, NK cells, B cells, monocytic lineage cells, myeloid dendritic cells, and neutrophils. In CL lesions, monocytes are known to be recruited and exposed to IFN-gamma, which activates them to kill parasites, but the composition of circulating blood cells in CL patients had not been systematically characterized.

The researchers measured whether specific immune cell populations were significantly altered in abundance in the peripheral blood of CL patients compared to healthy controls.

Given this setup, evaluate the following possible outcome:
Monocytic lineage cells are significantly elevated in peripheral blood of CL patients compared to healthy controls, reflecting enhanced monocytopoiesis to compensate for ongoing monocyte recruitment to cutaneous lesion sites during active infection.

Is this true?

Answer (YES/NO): NO